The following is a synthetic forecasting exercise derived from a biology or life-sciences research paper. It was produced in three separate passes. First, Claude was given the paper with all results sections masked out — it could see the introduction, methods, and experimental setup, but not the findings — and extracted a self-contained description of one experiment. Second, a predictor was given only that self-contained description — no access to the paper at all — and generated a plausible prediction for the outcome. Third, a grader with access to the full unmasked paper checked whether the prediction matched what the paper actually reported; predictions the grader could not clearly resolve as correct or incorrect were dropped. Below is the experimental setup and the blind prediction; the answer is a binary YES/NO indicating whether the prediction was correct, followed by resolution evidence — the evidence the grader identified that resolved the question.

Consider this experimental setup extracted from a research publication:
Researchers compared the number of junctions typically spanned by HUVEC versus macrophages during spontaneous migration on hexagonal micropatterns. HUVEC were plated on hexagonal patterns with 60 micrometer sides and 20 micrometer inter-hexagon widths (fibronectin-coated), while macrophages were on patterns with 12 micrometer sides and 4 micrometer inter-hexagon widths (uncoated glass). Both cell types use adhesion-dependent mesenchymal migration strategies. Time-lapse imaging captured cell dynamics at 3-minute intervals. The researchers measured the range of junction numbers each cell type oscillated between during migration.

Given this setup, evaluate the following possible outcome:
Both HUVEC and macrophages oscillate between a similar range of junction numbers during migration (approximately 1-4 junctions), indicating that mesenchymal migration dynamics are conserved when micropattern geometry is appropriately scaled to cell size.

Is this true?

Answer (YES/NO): NO